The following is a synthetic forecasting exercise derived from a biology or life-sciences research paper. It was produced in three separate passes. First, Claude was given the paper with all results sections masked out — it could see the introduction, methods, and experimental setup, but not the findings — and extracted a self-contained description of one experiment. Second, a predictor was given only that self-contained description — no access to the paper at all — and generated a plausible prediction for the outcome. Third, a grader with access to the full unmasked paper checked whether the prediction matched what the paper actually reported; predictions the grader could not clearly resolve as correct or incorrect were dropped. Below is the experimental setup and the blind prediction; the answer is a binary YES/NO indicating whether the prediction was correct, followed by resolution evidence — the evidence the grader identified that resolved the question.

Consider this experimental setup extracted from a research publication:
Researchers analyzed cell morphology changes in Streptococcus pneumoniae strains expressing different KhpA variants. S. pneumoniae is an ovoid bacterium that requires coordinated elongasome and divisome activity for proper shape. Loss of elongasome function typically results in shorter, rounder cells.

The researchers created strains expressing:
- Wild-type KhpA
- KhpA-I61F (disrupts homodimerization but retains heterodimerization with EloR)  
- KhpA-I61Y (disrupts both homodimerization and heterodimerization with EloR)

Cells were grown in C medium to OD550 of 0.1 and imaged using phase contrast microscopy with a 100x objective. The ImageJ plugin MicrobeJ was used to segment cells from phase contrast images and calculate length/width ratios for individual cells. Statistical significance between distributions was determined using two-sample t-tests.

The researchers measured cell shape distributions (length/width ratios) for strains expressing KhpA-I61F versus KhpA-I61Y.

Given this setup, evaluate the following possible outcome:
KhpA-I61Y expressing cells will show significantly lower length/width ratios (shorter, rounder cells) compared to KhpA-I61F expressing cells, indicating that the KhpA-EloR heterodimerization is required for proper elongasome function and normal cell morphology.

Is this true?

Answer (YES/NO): YES